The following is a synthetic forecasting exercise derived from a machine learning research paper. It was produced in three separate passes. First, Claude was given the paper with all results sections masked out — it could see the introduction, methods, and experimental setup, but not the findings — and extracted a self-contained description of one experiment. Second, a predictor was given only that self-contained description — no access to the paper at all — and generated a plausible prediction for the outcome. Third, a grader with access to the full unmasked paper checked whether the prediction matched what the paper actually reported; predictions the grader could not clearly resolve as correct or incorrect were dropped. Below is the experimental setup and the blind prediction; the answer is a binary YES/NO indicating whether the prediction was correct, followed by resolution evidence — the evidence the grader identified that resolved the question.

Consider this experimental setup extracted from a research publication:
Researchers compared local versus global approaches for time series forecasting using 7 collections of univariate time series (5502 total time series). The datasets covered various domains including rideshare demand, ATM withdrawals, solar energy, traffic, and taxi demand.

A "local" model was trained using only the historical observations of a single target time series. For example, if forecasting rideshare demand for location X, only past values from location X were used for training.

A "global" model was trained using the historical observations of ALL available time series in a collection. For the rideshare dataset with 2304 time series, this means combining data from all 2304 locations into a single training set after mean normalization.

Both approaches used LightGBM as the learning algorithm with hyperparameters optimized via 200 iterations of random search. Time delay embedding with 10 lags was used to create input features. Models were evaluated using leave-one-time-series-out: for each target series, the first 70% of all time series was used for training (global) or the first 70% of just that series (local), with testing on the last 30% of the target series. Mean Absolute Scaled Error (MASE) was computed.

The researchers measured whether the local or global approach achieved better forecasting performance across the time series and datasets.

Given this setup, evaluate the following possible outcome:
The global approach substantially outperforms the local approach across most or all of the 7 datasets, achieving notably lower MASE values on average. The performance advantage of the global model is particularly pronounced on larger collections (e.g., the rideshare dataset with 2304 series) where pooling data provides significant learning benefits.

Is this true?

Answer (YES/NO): NO